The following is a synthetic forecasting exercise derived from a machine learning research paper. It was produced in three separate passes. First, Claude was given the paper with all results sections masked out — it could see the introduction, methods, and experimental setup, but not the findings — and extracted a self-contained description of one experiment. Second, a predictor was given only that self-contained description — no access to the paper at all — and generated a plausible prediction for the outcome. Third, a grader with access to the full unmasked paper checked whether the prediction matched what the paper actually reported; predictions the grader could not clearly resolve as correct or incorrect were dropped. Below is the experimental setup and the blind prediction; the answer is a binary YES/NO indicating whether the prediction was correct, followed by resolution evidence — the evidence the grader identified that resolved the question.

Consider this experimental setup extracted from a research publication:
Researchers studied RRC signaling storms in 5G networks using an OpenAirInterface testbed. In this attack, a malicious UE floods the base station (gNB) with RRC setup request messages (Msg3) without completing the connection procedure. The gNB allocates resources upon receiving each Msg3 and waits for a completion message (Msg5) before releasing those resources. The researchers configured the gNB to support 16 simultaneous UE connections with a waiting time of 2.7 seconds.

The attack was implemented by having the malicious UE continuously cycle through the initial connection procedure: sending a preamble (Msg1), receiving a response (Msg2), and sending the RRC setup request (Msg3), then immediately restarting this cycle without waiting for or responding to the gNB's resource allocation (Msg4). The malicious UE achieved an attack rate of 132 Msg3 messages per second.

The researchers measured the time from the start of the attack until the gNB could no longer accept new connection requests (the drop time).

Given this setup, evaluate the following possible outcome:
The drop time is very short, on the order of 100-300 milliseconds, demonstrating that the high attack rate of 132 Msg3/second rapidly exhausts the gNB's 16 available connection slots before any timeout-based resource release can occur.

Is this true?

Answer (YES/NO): YES